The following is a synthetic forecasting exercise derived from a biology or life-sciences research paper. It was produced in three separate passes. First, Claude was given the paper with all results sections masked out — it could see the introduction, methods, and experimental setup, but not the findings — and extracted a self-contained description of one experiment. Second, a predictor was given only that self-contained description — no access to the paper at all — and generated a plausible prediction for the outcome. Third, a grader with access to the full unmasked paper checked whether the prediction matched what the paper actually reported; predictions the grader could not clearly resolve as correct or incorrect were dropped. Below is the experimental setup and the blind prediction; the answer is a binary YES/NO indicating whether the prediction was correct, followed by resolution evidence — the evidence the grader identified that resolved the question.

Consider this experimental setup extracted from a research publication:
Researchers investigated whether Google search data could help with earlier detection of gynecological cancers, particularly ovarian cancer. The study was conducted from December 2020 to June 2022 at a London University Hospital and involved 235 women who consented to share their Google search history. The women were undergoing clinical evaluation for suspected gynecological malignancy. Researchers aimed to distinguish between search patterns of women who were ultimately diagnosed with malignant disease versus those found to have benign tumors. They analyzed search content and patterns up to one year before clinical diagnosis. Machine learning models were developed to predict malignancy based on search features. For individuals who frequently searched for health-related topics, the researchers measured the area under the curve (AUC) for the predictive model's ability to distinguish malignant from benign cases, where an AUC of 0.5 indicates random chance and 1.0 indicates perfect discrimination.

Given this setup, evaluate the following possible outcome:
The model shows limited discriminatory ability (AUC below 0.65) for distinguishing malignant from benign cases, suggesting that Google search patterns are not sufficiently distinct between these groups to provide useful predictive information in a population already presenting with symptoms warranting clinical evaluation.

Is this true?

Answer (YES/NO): NO